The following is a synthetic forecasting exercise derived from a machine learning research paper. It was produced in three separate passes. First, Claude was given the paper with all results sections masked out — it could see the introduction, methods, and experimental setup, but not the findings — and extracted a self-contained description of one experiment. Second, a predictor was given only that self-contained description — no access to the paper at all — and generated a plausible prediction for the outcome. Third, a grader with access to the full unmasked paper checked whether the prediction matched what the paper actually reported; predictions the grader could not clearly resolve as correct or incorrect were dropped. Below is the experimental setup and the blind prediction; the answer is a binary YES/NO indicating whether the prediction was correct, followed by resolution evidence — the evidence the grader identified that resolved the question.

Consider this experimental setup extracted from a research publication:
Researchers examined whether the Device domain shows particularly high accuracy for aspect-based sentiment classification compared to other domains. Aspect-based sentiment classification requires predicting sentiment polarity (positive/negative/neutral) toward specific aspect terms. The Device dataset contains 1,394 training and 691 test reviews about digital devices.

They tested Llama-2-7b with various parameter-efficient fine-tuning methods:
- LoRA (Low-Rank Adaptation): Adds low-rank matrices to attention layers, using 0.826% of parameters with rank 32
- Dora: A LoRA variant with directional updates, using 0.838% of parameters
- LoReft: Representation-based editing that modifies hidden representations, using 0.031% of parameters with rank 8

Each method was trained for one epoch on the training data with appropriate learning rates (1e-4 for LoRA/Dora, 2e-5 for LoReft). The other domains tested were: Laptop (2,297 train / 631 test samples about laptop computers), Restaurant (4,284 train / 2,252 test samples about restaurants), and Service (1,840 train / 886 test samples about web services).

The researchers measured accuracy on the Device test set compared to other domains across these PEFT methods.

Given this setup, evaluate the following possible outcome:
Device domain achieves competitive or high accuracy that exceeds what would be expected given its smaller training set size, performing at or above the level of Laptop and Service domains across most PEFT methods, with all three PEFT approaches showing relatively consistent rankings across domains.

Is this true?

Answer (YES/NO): YES